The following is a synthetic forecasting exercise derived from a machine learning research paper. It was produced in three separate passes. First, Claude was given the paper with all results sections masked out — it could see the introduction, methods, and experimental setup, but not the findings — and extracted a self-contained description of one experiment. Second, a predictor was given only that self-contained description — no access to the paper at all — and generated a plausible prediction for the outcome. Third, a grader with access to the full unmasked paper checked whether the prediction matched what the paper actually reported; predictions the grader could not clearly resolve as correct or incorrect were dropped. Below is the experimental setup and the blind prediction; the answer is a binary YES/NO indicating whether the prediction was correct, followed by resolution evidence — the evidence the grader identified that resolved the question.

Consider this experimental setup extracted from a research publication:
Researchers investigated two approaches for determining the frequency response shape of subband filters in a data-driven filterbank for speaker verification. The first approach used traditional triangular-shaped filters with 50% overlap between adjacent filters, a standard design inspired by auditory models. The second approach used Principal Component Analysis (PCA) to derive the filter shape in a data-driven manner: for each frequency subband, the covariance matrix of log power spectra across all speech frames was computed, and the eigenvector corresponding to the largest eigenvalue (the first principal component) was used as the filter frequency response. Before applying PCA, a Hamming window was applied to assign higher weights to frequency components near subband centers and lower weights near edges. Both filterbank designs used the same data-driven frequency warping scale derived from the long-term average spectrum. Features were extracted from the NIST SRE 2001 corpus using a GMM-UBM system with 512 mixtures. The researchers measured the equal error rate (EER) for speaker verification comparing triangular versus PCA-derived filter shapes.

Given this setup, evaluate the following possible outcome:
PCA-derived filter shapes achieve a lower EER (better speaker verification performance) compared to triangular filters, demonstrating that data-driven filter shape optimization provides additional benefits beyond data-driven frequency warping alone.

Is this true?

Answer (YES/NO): YES